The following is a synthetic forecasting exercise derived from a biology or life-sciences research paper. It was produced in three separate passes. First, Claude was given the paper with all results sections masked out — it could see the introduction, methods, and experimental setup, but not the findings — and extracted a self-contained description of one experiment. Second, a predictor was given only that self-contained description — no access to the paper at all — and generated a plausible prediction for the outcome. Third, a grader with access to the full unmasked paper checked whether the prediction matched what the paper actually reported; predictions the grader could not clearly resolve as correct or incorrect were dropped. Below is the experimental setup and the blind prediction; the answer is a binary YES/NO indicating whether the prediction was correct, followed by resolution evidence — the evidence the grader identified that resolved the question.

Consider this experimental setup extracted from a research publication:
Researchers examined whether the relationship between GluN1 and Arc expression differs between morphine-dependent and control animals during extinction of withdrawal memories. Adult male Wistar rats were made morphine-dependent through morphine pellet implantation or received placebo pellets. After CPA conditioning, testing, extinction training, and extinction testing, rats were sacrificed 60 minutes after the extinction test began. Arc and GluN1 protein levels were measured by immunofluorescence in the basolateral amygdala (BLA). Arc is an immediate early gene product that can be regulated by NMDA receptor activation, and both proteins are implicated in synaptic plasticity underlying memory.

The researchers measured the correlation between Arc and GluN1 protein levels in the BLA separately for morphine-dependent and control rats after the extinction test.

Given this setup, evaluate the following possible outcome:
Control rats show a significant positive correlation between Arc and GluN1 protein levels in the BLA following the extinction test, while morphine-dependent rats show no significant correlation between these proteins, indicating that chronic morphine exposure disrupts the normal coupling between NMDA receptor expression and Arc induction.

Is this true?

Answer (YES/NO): NO